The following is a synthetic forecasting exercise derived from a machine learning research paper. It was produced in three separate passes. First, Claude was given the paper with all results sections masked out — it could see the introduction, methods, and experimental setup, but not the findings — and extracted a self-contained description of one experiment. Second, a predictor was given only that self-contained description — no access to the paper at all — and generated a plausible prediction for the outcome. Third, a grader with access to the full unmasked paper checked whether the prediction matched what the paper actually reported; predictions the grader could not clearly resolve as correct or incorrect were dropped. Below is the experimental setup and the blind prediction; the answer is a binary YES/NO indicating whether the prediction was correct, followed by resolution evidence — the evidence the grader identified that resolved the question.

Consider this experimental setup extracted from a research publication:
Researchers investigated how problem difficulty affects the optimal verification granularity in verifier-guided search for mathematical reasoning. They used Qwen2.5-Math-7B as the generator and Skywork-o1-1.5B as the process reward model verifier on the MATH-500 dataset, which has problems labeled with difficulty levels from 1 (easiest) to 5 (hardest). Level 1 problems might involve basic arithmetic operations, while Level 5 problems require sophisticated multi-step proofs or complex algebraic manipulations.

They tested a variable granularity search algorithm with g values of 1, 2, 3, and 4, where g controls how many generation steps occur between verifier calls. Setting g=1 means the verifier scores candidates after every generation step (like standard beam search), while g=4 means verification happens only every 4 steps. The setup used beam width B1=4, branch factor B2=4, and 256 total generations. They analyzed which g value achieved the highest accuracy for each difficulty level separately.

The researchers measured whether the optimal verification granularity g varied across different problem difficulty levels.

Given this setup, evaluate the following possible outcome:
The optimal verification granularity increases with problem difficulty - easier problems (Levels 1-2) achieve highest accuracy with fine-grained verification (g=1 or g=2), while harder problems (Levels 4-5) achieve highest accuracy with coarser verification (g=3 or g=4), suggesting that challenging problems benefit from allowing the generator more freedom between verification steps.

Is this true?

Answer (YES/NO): NO